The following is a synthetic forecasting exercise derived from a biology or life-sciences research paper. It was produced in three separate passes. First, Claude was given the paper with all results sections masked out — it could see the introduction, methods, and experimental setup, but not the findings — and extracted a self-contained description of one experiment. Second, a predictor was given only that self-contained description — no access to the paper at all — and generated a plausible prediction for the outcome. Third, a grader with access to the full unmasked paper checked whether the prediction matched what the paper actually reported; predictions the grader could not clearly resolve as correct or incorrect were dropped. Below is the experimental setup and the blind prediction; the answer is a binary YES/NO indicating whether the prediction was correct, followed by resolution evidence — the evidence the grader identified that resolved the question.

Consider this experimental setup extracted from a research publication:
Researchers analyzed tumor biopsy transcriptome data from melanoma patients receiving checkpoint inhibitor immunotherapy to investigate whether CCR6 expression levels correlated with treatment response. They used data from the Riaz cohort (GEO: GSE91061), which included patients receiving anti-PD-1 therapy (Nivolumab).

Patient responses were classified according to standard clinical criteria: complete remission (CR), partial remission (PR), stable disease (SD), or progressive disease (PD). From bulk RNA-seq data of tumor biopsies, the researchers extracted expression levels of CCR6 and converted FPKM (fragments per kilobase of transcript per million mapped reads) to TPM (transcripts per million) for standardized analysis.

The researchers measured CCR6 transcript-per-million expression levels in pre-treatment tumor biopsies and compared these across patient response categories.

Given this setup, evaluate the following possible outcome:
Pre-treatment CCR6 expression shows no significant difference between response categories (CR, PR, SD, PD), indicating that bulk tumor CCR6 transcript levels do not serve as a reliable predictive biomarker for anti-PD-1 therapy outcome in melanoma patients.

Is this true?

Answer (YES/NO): YES